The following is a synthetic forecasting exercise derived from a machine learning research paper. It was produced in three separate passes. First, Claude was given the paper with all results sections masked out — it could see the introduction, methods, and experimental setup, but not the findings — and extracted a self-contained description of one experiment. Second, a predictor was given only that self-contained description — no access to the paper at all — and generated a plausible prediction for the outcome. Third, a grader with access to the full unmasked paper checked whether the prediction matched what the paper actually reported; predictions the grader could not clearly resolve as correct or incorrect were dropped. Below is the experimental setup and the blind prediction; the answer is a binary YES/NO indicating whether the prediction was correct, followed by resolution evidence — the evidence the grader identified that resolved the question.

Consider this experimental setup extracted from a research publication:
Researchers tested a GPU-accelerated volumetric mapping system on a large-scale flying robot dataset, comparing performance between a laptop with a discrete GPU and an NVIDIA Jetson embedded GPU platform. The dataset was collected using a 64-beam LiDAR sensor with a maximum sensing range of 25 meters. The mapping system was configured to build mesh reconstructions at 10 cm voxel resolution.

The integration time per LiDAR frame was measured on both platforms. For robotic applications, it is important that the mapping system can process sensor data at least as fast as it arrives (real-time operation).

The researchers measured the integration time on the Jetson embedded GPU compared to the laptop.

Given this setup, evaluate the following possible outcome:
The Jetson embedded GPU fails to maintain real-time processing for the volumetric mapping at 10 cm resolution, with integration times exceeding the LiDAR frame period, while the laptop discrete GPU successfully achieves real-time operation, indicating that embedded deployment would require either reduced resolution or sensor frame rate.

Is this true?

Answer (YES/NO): NO